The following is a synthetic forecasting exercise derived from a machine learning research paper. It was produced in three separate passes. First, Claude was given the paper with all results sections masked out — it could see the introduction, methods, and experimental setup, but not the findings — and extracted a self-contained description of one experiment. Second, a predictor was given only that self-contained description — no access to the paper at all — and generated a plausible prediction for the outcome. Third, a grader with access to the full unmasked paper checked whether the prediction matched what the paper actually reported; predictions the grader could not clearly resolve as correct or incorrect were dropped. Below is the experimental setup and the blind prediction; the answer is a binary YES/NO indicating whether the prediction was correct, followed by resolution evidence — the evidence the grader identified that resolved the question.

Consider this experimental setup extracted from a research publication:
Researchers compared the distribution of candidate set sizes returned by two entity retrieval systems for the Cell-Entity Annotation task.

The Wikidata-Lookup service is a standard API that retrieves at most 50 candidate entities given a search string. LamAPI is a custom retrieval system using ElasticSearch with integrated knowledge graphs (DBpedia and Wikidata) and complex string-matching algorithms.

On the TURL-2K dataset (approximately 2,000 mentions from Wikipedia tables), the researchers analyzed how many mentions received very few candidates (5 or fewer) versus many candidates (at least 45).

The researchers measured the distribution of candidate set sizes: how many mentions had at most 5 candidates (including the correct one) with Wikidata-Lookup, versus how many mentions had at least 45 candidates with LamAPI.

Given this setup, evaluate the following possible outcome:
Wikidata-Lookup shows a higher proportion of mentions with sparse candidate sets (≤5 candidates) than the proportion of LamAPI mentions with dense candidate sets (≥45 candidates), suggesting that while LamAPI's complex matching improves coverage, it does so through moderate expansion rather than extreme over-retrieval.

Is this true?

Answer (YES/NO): NO